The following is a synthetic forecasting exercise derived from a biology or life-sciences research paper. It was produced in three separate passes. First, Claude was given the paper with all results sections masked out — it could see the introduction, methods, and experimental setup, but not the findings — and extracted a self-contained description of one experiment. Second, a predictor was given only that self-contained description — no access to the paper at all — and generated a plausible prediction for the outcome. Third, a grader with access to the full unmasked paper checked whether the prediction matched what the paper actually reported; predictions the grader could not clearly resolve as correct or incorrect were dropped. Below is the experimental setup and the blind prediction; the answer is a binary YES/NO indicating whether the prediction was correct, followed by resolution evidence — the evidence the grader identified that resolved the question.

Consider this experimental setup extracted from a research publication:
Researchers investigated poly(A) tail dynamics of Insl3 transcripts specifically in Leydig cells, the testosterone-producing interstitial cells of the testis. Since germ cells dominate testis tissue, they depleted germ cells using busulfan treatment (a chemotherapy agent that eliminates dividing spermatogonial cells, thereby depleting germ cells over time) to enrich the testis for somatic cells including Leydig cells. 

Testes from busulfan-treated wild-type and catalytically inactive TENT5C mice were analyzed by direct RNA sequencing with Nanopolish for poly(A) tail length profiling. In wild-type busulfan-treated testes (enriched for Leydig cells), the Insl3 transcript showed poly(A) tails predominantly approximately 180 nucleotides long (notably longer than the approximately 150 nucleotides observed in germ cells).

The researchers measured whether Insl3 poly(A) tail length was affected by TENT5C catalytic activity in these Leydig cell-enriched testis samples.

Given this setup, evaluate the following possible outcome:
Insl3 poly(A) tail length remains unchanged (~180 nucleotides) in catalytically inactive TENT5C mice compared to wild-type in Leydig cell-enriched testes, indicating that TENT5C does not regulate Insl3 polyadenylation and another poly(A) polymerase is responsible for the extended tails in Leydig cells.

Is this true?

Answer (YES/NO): NO